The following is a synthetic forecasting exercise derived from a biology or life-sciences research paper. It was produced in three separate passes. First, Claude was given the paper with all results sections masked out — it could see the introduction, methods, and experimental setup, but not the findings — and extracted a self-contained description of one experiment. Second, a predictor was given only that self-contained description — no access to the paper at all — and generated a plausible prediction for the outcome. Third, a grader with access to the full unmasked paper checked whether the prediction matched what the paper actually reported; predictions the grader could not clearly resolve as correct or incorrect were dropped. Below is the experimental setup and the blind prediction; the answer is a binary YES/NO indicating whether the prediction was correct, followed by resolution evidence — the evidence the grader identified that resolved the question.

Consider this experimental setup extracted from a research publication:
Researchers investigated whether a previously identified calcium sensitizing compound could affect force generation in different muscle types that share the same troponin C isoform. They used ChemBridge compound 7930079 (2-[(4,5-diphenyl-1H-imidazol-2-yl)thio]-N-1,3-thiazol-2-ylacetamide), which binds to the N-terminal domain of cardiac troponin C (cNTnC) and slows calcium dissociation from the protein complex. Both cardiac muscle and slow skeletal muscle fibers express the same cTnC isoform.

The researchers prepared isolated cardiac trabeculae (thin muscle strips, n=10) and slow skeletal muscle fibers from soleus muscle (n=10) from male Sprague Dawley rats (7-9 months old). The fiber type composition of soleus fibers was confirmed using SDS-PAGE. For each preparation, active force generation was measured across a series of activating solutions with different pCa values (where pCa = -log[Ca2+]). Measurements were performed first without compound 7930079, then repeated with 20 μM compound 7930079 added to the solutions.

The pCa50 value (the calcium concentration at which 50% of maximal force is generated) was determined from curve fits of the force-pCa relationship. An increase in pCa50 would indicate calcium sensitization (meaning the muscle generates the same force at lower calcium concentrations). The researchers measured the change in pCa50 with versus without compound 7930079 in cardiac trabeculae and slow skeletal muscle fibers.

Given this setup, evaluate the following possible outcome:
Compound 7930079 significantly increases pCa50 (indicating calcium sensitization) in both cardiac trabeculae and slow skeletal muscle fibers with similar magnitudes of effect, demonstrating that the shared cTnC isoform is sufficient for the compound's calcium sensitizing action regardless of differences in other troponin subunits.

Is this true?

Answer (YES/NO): NO